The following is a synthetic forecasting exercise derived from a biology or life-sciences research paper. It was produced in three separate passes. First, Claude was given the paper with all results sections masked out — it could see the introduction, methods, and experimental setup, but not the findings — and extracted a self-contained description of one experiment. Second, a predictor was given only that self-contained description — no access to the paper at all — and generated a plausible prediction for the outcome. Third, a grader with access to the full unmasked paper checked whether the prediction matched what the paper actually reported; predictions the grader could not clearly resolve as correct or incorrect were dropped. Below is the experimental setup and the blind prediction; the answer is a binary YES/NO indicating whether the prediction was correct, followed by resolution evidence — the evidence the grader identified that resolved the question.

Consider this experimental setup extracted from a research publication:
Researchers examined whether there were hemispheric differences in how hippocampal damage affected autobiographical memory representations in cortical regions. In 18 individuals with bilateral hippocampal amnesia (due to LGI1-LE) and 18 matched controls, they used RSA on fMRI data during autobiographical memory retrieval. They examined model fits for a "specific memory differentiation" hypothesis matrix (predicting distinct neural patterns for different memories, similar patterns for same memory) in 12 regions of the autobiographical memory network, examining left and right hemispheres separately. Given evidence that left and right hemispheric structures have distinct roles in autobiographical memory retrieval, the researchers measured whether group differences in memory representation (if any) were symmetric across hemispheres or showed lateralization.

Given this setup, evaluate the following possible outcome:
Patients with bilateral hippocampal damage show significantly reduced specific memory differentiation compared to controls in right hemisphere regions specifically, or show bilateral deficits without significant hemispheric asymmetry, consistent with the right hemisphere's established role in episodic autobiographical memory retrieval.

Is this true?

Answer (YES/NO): NO